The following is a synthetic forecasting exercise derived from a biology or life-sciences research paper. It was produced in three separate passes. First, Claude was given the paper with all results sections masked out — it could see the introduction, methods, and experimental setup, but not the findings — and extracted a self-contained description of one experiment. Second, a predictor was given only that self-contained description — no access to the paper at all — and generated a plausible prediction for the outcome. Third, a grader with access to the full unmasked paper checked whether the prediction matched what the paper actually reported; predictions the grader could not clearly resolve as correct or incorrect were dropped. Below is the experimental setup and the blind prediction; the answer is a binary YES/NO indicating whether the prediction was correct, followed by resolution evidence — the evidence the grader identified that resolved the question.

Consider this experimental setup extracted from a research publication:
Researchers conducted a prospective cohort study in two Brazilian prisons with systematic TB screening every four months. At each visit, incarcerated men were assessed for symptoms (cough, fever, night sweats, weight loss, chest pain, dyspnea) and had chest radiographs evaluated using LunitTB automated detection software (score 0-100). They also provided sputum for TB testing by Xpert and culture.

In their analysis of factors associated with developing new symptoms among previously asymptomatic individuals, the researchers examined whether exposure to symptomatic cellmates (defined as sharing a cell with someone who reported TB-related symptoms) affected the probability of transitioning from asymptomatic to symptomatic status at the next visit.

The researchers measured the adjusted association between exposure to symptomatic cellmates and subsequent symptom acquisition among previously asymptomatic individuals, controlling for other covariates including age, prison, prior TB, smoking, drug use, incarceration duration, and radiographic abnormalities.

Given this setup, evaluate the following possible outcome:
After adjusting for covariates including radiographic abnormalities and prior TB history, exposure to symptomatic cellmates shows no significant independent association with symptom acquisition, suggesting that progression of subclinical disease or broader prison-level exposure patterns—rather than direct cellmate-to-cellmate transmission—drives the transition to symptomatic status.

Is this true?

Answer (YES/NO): NO